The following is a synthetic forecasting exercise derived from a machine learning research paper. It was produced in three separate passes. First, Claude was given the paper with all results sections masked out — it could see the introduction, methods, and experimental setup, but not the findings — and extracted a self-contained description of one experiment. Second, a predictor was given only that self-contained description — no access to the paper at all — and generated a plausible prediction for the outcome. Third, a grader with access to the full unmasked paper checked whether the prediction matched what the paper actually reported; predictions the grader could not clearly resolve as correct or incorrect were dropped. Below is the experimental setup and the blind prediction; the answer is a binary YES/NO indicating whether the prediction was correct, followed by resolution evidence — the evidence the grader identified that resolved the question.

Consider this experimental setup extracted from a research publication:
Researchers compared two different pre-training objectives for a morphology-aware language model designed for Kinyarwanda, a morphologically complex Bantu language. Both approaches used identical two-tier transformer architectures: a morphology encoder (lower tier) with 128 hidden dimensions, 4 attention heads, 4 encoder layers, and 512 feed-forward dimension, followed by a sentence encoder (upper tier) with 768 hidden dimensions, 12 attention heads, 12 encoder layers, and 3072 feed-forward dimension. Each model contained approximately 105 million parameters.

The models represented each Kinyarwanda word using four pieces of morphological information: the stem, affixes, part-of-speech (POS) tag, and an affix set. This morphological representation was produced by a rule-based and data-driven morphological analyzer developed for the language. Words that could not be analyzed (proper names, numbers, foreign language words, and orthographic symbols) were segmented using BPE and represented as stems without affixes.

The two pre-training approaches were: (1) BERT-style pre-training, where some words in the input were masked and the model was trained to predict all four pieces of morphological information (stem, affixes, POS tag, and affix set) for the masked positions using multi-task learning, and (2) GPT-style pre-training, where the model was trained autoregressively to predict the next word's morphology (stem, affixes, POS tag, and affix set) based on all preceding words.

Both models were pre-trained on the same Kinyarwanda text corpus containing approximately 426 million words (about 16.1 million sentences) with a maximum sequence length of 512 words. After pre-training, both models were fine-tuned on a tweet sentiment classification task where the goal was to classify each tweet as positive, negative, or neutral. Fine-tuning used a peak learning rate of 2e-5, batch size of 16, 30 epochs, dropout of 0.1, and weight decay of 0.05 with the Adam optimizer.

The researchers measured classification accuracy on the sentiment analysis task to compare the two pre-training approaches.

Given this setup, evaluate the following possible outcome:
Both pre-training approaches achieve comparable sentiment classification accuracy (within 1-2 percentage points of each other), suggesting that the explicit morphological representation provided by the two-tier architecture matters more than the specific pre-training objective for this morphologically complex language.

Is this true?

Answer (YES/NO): NO